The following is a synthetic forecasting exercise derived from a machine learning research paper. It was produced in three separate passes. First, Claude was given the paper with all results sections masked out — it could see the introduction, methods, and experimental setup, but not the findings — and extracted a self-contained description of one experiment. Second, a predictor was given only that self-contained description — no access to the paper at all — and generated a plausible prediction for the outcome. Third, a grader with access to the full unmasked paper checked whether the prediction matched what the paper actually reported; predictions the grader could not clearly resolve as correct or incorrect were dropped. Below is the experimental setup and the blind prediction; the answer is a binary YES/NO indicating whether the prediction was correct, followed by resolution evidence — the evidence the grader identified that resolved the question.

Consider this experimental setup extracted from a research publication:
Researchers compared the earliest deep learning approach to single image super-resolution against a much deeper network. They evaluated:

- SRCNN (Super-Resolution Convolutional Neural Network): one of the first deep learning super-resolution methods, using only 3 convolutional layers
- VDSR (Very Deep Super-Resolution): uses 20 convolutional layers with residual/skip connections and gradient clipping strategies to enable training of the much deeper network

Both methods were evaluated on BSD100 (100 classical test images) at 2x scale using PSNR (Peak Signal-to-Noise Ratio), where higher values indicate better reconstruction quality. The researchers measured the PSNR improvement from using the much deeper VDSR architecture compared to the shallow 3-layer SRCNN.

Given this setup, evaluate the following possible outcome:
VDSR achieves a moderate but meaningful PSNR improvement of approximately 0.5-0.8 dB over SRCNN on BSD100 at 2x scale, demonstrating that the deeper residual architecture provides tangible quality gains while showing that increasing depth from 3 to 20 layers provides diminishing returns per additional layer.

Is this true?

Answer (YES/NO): YES